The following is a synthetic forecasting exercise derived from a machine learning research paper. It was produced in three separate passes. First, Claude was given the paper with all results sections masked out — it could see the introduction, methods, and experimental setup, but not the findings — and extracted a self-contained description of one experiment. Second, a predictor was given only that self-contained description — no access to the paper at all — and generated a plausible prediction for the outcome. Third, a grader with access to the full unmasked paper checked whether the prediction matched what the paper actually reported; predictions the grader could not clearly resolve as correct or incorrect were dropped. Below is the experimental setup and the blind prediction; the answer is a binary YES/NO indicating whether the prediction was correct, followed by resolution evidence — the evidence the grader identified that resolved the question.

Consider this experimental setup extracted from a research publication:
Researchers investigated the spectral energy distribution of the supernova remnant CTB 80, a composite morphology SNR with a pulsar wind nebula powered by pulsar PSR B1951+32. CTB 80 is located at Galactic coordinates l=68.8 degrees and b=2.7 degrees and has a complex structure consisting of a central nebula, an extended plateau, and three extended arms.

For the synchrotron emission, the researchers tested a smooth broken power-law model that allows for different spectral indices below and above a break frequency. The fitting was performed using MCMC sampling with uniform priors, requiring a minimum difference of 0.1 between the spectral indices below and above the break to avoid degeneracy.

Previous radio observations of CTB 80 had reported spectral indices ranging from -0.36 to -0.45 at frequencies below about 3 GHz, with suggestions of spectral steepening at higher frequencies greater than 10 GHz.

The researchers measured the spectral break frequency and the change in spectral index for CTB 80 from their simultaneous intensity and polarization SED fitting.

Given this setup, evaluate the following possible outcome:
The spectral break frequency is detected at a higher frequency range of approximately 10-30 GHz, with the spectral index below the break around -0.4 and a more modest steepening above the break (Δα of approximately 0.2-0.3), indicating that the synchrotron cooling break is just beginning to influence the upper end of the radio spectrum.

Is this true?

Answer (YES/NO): NO